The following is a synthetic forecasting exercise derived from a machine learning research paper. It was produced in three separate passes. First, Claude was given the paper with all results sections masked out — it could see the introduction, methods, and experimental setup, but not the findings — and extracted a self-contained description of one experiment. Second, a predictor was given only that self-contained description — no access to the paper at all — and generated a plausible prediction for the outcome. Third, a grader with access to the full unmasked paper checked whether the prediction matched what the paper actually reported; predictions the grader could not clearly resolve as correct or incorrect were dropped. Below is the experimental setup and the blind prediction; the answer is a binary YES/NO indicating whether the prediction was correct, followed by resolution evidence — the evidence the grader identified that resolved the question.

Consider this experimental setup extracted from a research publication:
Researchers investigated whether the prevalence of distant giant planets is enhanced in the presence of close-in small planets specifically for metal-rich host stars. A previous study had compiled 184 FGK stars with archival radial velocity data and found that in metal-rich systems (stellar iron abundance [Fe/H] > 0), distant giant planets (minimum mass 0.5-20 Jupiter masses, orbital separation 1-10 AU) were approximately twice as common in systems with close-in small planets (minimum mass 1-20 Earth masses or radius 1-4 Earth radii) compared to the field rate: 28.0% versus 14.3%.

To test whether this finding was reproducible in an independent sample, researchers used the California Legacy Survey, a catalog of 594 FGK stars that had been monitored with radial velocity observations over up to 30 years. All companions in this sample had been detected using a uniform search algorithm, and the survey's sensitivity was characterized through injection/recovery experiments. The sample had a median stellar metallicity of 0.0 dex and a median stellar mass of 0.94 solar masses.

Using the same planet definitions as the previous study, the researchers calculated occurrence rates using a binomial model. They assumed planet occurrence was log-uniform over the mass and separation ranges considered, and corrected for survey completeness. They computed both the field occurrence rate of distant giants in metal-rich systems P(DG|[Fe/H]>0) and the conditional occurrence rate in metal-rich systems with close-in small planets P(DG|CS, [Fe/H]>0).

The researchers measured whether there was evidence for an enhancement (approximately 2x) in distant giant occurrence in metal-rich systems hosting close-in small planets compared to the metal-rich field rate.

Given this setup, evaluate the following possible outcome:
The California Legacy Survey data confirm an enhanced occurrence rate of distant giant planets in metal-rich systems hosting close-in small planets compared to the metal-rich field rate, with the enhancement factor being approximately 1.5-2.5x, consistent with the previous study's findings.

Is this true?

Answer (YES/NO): NO